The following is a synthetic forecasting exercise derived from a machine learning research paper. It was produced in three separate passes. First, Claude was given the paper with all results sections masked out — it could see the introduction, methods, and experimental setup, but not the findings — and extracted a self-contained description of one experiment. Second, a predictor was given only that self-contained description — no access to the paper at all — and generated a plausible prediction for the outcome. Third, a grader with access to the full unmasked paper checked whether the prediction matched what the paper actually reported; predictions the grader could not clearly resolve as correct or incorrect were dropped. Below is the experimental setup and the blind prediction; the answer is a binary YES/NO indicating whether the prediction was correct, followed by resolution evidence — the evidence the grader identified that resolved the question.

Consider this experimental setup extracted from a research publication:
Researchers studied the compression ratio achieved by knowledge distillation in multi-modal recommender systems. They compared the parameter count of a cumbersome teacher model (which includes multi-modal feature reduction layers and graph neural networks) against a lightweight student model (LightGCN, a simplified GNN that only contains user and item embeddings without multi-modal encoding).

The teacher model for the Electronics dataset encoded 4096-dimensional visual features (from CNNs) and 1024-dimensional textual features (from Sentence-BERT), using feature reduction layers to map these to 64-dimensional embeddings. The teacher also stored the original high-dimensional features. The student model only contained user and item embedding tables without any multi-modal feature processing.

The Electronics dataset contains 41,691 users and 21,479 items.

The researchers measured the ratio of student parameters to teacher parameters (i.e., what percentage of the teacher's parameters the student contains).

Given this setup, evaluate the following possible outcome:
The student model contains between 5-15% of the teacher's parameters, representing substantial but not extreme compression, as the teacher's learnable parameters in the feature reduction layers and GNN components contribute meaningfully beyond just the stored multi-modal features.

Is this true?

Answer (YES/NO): NO